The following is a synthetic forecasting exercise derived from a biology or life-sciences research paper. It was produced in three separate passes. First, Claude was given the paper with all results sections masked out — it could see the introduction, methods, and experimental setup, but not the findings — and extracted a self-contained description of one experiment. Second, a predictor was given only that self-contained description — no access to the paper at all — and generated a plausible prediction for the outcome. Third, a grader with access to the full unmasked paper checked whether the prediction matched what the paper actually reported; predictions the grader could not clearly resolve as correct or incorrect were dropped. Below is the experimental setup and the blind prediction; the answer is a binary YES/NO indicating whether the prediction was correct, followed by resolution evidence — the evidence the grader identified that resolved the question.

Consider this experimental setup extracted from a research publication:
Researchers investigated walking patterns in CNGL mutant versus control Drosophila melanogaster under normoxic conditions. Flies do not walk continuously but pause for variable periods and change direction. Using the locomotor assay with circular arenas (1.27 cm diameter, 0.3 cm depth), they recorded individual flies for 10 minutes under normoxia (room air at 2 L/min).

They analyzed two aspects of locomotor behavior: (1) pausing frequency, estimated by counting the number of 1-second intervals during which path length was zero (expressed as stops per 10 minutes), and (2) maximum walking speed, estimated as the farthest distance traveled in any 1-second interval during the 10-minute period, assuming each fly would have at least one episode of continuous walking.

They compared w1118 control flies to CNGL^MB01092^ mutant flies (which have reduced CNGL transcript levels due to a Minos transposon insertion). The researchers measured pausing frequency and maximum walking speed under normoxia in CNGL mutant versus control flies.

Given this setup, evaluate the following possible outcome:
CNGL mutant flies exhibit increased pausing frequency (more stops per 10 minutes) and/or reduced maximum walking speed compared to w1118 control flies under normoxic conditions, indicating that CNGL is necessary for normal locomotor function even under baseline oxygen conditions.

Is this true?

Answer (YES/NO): YES